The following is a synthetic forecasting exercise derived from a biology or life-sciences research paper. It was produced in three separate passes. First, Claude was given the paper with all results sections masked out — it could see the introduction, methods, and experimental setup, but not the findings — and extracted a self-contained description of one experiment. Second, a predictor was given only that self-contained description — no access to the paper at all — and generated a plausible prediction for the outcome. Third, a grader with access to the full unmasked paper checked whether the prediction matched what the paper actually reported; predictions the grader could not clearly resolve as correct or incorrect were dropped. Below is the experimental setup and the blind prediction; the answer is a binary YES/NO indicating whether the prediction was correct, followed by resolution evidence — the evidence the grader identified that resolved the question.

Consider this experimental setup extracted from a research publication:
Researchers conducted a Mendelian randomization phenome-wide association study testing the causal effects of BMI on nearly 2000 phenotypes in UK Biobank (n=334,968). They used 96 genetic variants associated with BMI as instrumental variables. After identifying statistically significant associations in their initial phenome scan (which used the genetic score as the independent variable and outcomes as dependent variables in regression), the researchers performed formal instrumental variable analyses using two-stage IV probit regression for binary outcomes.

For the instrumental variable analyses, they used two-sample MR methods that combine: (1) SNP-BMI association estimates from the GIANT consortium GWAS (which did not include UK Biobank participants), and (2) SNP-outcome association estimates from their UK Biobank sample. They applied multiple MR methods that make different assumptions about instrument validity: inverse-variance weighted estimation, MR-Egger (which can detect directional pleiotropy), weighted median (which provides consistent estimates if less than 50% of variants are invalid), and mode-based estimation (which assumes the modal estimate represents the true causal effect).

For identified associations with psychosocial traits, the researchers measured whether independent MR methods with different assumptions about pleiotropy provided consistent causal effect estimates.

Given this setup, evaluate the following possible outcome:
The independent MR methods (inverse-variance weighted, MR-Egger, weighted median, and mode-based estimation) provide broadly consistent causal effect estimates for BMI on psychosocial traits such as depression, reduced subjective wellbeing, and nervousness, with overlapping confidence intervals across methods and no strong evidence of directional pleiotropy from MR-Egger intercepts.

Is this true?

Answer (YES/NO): NO